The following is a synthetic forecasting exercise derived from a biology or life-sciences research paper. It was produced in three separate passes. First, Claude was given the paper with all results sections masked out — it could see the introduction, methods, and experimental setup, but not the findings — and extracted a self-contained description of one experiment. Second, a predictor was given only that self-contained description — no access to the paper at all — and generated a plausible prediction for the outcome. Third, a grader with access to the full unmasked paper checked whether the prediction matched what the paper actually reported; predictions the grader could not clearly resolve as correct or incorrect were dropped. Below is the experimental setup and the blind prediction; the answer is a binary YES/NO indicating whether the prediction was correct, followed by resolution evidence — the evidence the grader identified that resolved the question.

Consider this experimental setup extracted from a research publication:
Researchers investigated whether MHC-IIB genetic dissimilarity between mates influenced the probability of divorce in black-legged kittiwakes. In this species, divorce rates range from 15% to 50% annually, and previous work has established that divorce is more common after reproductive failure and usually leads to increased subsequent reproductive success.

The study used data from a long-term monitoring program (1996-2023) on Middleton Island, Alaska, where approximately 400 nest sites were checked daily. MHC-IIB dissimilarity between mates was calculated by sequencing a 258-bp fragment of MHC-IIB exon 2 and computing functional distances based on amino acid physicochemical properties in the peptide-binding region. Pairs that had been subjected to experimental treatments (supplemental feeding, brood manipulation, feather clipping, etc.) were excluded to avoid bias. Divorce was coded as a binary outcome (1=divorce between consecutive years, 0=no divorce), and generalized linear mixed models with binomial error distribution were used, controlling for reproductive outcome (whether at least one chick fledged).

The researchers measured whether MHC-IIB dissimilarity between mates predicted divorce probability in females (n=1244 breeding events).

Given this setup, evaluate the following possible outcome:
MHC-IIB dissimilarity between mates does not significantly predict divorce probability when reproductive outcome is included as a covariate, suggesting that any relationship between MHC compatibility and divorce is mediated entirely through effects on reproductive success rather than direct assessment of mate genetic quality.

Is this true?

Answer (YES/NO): NO